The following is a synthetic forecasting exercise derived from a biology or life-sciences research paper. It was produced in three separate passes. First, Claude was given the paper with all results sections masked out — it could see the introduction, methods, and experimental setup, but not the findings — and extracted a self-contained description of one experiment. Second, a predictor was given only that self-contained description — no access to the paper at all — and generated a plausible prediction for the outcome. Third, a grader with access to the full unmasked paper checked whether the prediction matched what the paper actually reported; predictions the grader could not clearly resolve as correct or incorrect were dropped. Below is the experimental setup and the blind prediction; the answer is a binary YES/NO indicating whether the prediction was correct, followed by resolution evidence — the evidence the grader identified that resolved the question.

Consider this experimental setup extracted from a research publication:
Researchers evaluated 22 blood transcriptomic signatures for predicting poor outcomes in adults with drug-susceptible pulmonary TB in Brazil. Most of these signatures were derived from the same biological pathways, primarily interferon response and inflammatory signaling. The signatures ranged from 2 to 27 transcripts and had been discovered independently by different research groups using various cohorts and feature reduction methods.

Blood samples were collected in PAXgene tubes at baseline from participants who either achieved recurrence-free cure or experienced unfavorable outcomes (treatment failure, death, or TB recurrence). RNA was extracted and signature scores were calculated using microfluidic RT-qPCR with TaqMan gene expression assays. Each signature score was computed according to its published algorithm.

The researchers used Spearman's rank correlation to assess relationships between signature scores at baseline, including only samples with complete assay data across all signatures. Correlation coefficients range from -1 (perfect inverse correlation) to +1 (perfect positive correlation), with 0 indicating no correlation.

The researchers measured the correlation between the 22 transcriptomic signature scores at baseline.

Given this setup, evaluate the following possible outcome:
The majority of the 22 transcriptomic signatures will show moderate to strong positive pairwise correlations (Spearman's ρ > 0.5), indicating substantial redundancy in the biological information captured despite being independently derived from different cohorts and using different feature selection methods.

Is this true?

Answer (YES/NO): YES